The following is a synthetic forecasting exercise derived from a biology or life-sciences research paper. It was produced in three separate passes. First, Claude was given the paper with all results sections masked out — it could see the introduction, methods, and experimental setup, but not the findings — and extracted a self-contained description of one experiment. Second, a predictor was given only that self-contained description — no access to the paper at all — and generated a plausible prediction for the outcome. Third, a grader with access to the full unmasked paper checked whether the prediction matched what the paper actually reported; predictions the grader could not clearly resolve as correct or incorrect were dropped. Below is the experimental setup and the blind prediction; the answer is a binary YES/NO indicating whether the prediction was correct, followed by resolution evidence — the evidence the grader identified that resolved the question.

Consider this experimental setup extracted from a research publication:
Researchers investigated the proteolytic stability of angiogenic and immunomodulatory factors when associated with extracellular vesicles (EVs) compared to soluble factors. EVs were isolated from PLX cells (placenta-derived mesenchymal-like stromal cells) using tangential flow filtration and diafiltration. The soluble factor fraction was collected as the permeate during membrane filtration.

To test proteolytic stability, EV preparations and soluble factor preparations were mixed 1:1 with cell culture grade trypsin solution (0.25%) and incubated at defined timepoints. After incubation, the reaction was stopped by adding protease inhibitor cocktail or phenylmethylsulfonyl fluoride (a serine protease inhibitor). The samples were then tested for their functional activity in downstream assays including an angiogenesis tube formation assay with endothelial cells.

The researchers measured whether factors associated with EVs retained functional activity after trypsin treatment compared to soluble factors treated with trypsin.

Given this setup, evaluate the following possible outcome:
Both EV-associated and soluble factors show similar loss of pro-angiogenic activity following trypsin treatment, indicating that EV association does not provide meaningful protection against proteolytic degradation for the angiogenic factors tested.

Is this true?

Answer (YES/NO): NO